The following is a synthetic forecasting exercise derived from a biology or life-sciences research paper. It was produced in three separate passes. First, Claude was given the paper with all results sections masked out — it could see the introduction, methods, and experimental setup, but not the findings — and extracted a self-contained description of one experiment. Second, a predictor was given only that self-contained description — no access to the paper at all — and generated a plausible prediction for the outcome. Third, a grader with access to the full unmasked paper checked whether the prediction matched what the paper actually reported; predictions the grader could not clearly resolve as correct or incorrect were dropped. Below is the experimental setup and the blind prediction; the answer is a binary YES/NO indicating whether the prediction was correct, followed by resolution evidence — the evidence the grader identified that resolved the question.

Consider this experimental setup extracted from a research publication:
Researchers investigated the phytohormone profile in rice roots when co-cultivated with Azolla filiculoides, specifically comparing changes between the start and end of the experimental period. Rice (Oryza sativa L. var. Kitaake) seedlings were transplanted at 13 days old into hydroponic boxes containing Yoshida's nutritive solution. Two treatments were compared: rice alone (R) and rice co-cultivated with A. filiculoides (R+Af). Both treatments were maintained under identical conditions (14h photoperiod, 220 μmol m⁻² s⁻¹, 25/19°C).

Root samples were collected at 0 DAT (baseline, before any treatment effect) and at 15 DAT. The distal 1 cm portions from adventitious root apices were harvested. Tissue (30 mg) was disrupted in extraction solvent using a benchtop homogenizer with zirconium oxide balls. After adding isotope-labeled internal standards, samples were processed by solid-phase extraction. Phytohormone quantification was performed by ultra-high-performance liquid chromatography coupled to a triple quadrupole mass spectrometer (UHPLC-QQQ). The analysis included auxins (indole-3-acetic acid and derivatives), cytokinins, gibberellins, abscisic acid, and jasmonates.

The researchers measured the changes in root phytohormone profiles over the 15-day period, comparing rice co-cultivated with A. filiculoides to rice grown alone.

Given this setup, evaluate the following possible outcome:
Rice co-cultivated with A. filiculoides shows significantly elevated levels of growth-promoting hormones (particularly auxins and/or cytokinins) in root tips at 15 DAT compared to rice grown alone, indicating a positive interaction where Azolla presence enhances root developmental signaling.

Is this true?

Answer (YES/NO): NO